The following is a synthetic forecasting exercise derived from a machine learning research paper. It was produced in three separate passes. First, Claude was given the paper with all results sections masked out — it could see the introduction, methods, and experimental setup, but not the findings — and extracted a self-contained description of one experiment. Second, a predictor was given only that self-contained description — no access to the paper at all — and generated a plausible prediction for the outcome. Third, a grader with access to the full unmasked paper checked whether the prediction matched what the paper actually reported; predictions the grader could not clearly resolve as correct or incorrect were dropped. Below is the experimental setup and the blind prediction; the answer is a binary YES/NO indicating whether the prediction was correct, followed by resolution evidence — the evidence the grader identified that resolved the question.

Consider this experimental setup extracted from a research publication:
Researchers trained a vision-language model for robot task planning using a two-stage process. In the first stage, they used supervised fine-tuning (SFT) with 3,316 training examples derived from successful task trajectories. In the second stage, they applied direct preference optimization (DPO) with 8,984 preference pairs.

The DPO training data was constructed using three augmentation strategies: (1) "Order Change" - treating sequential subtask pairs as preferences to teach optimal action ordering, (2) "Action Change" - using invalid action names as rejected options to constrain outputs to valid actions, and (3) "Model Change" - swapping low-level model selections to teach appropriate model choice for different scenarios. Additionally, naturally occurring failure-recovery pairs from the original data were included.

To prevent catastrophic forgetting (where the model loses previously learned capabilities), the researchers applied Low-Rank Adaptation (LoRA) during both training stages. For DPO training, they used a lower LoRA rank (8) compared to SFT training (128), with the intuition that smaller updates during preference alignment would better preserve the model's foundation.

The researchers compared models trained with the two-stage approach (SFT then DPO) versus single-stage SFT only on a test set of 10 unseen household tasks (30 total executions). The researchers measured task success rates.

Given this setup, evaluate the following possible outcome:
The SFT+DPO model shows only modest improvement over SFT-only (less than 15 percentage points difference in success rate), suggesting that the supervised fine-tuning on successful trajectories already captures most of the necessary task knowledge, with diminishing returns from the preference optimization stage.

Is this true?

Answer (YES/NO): NO